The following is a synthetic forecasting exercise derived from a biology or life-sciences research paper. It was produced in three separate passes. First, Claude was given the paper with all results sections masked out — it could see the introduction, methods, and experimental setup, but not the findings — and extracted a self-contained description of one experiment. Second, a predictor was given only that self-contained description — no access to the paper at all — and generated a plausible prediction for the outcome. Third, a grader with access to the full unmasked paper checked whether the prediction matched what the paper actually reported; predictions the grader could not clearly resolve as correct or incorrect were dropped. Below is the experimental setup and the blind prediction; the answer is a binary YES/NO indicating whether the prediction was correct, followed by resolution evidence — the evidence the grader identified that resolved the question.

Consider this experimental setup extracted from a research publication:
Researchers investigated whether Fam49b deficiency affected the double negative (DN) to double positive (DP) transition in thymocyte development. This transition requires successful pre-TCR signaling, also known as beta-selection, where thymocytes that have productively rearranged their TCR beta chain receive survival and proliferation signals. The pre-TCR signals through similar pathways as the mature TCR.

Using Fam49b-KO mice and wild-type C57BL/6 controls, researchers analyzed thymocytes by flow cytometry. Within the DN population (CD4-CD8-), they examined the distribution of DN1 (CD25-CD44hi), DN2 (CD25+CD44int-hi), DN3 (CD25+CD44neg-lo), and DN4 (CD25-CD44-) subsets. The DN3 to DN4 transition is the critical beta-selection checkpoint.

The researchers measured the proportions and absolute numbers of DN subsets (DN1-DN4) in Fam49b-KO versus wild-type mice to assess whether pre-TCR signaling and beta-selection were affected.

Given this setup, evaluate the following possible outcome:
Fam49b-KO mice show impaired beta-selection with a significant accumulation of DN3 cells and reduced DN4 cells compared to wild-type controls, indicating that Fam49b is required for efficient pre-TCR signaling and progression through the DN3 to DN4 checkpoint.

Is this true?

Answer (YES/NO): NO